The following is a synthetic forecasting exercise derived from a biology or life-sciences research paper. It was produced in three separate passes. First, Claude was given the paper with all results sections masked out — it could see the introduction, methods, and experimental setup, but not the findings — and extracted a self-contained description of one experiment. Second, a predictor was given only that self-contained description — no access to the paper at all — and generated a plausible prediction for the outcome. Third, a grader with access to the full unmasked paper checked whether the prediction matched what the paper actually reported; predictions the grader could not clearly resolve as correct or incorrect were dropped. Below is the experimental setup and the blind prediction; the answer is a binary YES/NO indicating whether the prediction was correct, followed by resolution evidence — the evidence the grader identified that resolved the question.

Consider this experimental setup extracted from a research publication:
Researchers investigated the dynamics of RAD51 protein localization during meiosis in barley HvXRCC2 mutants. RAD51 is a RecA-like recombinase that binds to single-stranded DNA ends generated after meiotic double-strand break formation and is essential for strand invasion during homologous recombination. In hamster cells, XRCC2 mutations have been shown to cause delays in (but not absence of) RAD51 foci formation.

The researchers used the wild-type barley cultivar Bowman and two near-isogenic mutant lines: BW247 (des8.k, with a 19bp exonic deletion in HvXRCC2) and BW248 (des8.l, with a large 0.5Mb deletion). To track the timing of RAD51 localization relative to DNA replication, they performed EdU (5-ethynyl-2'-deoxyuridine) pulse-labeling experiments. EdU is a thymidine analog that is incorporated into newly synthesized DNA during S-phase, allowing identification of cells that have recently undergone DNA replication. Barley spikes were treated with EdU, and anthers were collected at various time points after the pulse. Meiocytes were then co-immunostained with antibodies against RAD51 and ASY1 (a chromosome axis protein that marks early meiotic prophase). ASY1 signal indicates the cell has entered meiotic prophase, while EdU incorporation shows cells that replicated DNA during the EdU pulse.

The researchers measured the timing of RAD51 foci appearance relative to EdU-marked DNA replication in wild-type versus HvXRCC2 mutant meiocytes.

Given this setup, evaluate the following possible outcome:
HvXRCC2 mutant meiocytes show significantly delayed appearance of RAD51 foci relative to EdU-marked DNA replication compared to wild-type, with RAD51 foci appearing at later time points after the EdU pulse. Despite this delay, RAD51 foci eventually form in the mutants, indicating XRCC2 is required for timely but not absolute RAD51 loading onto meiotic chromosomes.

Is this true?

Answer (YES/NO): NO